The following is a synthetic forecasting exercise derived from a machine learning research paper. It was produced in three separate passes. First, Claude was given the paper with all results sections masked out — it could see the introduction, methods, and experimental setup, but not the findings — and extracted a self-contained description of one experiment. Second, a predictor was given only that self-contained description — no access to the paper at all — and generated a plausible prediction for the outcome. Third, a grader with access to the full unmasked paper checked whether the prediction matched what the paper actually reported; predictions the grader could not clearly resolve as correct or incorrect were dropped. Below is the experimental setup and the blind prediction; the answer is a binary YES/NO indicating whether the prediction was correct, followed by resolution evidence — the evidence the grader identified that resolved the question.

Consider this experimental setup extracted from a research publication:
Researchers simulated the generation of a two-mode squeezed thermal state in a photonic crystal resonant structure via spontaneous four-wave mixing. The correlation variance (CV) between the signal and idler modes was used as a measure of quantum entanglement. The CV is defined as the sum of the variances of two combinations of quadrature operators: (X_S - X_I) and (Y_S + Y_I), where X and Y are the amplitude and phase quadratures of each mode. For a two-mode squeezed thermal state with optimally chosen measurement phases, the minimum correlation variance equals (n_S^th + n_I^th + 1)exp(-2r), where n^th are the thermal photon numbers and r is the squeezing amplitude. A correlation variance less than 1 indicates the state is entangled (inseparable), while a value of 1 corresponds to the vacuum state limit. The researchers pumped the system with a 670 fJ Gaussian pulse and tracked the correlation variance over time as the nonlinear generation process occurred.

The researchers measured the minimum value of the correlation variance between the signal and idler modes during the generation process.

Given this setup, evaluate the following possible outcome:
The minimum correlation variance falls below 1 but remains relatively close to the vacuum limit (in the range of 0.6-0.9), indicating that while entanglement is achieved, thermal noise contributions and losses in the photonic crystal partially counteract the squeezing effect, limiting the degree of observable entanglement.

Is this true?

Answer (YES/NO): NO